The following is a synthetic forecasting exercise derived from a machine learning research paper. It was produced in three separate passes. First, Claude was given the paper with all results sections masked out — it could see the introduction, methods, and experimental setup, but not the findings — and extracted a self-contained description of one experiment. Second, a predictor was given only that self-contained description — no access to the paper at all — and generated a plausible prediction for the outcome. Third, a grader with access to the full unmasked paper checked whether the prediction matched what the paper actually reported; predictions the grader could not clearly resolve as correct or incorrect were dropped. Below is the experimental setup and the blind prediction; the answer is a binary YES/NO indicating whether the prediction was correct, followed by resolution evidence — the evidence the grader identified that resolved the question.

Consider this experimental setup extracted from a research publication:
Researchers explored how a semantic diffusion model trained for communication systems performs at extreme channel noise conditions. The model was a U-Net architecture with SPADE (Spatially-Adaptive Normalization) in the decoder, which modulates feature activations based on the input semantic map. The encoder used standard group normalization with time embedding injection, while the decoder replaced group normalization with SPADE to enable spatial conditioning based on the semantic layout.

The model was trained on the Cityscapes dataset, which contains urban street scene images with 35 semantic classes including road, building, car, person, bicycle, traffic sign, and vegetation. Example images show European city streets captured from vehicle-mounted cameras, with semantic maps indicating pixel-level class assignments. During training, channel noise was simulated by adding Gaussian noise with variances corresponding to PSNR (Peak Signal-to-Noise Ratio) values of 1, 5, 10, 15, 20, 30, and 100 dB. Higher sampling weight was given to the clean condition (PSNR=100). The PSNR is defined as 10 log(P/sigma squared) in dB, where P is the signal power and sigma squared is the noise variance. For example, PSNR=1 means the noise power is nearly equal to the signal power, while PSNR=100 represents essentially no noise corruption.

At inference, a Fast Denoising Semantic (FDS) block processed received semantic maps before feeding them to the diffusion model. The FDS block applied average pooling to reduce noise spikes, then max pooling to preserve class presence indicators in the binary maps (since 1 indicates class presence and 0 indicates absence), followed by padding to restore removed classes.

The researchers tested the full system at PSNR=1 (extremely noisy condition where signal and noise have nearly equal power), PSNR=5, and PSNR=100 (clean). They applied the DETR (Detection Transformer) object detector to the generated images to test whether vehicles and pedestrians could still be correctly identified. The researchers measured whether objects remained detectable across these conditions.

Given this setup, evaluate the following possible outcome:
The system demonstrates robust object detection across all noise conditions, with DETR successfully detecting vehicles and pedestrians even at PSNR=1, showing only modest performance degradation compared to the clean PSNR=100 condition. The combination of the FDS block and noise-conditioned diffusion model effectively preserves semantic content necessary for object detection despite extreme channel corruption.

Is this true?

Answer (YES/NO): YES